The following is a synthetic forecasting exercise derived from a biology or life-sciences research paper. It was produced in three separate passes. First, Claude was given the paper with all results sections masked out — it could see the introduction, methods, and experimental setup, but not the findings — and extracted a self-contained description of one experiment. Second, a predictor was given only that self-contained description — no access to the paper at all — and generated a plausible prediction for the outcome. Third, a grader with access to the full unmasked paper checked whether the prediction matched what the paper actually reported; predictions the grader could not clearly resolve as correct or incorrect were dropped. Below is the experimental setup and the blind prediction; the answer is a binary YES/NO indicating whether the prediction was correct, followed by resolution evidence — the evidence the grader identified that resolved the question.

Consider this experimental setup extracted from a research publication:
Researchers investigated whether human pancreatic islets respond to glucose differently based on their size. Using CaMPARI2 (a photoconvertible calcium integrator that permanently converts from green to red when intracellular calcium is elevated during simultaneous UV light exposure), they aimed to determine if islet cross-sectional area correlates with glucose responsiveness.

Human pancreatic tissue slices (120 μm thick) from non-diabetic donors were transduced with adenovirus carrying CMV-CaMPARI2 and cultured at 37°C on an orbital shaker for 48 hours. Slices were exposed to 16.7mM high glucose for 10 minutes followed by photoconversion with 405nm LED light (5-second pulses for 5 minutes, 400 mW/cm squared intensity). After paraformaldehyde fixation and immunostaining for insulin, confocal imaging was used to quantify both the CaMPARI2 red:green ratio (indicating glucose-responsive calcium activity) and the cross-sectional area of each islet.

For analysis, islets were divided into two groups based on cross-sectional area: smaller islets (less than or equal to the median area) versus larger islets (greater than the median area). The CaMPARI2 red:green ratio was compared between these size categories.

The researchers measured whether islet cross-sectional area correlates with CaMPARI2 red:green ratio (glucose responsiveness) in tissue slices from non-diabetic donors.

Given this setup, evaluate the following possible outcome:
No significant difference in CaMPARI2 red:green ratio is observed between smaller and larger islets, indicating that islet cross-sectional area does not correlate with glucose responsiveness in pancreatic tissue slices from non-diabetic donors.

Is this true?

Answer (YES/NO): YES